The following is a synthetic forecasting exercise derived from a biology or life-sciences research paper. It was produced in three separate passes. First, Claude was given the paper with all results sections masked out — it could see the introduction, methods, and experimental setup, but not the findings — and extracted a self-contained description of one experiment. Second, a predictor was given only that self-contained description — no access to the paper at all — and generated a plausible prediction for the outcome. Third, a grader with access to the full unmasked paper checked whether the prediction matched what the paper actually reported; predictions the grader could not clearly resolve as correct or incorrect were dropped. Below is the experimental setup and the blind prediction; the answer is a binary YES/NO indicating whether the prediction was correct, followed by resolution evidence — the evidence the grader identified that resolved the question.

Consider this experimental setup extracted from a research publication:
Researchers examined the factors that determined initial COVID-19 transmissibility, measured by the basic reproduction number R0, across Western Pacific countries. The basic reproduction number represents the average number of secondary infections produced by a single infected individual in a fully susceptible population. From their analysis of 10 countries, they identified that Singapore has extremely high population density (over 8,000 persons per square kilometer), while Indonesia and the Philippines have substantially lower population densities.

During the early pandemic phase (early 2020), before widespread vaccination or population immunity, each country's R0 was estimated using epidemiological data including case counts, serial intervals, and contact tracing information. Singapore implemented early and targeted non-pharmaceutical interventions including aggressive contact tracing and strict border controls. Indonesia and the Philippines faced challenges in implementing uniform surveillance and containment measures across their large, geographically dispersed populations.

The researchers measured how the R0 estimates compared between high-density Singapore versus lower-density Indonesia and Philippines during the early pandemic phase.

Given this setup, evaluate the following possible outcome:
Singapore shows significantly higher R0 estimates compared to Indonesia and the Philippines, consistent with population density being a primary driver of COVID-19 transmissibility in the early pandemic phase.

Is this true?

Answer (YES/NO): NO